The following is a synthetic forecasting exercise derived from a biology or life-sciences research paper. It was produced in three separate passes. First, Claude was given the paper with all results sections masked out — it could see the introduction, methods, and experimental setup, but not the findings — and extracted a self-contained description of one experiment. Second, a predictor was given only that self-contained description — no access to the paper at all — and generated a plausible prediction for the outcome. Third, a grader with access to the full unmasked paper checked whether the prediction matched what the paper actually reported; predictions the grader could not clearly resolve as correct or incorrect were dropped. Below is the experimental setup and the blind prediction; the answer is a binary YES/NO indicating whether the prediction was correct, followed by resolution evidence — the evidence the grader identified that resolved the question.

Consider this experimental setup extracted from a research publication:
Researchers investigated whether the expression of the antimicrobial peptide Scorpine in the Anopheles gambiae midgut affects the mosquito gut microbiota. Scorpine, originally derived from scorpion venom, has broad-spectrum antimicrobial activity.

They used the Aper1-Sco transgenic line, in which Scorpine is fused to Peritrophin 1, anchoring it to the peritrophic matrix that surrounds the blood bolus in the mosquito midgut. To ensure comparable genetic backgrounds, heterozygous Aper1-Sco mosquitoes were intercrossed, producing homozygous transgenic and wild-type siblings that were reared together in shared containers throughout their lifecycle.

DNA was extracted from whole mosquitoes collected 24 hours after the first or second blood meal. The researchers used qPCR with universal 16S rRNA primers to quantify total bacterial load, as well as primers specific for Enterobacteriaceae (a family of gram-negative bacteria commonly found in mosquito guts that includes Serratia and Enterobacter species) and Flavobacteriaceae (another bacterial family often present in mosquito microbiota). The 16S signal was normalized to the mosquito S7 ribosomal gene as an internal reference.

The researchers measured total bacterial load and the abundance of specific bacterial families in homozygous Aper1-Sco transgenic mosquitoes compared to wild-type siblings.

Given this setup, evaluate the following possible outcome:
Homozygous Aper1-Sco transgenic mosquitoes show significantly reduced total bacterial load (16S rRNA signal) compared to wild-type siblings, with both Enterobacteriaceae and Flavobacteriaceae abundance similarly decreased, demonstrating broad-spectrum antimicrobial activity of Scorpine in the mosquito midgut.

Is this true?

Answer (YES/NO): NO